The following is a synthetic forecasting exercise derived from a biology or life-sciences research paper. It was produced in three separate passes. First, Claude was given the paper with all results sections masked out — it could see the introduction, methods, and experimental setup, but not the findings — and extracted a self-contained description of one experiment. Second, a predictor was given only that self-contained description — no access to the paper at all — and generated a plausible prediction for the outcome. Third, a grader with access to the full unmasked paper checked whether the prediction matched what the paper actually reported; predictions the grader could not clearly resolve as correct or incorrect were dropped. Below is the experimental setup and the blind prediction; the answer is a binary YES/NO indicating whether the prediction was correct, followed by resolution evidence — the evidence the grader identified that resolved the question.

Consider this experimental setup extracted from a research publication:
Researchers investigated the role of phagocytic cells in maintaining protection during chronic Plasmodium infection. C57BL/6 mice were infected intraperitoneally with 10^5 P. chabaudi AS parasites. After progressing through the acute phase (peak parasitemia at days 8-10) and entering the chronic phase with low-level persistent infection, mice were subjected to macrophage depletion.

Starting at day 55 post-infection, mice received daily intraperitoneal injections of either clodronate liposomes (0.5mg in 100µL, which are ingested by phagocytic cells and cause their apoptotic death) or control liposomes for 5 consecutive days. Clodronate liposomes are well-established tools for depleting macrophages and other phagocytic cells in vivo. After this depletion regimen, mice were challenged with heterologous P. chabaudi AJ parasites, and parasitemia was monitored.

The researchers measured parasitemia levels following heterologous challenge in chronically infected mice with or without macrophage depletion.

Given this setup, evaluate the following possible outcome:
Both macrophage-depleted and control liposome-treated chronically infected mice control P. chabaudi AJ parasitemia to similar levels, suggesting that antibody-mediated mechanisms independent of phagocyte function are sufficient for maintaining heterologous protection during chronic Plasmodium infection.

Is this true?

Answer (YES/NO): NO